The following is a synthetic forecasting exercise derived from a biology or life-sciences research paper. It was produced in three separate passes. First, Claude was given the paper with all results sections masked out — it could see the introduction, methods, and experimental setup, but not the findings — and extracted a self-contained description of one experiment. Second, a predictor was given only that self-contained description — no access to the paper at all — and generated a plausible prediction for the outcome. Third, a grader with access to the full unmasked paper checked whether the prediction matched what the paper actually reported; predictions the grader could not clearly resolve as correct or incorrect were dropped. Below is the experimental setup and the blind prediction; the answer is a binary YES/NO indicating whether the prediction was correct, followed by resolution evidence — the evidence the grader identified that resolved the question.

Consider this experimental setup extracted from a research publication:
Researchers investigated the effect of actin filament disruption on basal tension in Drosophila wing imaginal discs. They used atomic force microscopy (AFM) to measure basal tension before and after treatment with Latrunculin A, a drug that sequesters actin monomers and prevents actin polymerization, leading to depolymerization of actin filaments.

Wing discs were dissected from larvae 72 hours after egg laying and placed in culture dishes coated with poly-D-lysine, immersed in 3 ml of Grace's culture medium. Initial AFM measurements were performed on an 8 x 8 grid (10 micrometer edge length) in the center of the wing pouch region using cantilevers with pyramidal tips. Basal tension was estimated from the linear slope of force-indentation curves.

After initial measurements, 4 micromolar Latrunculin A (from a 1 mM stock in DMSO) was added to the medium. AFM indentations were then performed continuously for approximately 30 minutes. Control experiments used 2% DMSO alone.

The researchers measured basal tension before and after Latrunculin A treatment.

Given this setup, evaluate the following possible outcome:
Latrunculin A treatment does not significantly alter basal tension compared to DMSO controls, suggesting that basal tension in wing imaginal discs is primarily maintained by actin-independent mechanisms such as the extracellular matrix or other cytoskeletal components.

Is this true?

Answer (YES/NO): NO